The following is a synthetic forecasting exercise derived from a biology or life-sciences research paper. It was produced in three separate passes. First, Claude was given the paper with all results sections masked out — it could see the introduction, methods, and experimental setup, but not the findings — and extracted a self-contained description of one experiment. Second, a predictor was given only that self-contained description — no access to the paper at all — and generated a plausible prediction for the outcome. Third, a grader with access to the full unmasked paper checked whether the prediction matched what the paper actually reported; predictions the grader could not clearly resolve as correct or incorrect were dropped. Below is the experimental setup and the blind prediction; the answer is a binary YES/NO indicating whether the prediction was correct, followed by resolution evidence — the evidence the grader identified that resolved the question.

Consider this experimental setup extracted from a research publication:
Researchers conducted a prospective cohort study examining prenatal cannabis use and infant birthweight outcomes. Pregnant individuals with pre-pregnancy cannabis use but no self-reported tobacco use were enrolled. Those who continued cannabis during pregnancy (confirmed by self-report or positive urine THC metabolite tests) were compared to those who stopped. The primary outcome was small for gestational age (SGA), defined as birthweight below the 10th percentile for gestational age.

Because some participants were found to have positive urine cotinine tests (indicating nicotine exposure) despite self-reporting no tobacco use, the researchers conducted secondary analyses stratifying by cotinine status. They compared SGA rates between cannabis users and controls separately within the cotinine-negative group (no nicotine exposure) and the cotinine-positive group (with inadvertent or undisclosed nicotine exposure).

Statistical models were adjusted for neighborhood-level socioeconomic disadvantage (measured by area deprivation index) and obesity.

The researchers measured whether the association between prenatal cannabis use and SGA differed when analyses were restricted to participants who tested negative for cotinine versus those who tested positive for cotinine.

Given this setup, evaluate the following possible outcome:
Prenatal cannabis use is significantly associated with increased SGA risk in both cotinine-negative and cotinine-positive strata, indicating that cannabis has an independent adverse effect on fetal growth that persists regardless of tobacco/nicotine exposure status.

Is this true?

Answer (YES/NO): NO